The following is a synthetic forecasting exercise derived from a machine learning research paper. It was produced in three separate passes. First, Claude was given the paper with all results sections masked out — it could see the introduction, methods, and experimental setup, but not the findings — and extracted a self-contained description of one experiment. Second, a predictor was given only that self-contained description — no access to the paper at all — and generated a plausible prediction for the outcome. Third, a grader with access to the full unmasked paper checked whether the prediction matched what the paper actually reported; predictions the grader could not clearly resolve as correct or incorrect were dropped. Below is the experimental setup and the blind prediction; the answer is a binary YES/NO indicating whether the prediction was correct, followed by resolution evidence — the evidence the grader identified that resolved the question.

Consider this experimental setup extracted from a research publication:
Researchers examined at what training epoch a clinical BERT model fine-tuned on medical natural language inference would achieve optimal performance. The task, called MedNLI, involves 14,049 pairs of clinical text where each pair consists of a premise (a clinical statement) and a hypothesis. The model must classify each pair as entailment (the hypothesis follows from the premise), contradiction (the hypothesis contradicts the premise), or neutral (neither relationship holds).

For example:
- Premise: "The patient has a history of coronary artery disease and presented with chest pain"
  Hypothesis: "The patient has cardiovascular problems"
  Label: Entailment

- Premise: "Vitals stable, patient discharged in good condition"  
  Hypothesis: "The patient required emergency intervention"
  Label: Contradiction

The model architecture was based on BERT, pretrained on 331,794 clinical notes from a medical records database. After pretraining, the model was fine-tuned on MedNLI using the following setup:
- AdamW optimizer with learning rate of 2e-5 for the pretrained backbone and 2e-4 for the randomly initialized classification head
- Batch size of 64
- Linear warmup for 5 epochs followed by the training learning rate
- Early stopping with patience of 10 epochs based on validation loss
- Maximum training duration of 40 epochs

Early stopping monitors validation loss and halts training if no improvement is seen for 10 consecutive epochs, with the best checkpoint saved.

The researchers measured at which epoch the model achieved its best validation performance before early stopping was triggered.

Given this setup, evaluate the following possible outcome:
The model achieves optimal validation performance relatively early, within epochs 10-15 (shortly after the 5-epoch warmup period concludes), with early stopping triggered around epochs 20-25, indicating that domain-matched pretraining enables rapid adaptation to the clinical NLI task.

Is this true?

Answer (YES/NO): NO